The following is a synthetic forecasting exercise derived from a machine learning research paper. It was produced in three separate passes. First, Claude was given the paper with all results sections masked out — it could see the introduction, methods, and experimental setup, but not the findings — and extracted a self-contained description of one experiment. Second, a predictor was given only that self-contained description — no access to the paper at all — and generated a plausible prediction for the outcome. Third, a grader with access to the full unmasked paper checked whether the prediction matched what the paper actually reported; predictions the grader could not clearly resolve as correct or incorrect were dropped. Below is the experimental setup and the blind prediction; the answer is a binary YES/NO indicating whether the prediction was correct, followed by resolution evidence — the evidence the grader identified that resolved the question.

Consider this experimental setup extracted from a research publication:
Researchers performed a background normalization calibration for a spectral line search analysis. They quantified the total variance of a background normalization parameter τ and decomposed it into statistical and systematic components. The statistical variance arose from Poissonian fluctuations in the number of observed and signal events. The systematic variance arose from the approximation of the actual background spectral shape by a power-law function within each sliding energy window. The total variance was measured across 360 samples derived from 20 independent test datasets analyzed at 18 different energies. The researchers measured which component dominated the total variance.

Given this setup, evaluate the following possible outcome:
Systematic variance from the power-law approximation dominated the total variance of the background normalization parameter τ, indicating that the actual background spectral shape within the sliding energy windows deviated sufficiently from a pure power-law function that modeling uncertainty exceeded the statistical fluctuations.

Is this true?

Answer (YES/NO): YES